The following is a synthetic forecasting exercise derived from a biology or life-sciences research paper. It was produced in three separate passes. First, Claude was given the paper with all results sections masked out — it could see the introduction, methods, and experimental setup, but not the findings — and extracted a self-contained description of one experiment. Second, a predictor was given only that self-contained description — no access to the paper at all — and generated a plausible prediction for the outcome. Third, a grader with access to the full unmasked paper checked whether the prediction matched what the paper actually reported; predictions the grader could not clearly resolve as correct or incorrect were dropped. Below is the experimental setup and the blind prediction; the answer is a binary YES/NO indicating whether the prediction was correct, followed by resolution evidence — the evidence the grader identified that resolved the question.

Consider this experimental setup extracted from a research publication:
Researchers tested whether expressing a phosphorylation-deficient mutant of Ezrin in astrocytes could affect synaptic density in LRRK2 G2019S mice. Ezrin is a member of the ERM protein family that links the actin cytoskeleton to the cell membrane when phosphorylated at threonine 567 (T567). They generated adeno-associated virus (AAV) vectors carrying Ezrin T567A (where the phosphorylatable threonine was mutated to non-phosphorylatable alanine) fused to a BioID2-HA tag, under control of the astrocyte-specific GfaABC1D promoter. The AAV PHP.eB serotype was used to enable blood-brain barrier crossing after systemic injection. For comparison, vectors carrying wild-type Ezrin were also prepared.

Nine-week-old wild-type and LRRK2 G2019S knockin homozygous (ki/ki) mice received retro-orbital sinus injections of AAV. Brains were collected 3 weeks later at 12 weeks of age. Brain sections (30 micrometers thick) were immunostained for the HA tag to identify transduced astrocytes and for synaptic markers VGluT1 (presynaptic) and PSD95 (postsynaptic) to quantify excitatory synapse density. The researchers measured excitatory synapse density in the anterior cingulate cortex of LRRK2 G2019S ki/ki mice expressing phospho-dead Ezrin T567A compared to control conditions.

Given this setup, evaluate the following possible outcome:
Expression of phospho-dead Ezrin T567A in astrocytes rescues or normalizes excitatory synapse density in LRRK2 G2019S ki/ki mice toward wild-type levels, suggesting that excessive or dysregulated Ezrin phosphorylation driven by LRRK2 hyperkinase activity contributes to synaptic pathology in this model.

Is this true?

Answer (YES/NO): YES